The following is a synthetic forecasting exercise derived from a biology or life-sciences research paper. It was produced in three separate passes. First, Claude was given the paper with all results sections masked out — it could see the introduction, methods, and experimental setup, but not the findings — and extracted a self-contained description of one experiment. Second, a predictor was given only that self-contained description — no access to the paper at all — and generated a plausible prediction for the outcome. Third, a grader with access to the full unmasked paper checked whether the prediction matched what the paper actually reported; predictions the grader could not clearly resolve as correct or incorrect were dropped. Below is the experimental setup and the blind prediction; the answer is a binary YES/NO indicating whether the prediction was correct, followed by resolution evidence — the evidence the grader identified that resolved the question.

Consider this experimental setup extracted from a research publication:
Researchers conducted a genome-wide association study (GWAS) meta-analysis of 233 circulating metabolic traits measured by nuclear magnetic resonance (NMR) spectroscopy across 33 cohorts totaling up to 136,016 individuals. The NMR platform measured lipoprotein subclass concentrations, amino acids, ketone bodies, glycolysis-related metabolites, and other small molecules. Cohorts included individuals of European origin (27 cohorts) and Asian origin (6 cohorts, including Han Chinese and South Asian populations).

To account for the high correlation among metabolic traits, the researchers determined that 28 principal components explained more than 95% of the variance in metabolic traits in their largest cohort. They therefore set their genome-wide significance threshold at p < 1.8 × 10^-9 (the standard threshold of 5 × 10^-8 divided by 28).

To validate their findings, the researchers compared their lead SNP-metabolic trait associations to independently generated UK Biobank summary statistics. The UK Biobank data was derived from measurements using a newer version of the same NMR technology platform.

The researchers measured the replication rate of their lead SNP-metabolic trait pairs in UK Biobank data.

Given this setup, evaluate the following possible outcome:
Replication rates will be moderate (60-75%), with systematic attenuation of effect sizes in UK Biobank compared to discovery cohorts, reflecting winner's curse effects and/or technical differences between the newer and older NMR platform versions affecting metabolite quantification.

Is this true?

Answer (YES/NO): NO